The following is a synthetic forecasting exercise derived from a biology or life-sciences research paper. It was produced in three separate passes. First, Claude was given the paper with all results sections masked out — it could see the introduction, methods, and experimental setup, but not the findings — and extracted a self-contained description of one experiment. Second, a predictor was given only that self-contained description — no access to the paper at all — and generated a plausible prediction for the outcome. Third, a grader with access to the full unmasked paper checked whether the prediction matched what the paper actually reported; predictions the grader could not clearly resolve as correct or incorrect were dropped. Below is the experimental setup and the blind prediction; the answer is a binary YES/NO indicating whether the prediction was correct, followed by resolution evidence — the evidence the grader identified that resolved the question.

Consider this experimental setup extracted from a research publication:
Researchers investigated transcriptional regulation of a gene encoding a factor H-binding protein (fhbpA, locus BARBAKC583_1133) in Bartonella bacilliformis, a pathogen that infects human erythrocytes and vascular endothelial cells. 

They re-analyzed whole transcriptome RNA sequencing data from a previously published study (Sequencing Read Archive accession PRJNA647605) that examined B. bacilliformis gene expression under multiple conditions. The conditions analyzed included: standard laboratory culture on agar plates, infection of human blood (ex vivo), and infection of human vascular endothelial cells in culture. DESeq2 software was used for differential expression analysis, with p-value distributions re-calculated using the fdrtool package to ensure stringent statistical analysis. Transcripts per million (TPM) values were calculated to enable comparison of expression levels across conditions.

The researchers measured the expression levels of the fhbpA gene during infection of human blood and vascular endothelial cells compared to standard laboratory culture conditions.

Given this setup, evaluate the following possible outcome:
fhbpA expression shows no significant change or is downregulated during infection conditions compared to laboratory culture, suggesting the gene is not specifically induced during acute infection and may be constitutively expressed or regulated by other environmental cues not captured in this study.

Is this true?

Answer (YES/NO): NO